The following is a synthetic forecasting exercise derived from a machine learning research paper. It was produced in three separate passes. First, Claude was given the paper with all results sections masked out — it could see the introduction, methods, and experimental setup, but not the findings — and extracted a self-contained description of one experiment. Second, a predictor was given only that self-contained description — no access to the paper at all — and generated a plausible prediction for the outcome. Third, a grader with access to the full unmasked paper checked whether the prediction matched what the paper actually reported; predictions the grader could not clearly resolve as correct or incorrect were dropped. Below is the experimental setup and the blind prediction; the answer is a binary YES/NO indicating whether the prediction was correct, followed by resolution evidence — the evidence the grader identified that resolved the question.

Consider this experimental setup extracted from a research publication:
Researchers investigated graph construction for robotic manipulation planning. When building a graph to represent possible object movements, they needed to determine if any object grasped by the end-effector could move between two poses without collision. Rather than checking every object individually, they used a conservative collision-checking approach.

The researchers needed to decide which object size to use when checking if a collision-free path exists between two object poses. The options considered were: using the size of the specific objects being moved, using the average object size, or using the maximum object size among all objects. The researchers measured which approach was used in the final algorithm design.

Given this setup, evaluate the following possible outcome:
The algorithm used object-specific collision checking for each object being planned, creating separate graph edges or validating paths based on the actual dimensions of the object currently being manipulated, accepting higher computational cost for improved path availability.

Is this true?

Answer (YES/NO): NO